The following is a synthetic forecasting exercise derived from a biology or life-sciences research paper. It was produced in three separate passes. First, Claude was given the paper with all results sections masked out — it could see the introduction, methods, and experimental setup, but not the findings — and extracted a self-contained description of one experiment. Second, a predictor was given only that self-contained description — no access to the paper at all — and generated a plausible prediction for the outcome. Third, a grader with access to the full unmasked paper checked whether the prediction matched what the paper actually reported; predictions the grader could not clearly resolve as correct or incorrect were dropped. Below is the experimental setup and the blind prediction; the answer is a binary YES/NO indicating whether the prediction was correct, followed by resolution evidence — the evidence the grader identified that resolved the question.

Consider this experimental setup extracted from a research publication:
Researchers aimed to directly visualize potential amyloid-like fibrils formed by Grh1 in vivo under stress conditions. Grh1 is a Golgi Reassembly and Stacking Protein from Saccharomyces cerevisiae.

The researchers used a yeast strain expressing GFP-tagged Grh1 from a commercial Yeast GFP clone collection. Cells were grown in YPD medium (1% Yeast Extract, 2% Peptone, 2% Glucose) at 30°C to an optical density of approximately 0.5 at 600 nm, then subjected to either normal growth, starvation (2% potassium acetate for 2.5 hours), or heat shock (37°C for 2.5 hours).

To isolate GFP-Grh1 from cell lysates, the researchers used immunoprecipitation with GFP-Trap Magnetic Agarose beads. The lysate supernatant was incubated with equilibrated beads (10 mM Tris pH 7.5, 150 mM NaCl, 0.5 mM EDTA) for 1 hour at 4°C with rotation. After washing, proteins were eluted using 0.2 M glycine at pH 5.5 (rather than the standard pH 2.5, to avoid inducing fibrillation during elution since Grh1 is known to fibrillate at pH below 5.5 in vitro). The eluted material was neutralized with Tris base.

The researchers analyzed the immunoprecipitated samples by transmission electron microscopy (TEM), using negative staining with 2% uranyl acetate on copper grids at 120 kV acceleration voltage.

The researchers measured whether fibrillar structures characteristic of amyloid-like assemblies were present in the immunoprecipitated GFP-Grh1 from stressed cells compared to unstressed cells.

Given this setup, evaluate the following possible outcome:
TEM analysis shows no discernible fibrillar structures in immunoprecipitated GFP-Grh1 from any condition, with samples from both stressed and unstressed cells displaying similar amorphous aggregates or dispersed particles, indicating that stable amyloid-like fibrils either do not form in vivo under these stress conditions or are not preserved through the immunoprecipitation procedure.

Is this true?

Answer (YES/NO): NO